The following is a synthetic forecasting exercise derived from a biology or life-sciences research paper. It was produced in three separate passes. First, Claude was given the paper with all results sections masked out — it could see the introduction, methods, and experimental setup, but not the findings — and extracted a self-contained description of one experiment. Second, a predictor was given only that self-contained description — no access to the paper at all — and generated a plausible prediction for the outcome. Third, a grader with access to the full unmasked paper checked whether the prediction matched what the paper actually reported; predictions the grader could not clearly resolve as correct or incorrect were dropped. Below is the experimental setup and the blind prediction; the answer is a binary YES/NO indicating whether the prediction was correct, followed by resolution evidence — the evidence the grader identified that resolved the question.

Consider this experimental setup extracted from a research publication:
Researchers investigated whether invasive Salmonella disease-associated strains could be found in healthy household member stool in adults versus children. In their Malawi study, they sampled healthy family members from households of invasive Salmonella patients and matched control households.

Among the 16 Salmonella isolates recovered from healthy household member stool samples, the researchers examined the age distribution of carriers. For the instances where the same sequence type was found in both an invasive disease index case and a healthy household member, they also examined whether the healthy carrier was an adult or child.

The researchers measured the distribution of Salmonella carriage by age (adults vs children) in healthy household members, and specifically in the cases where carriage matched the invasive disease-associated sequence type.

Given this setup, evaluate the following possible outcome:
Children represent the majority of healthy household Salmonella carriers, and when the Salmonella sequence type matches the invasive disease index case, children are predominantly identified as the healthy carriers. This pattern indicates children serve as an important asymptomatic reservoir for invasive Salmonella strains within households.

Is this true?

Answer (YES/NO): NO